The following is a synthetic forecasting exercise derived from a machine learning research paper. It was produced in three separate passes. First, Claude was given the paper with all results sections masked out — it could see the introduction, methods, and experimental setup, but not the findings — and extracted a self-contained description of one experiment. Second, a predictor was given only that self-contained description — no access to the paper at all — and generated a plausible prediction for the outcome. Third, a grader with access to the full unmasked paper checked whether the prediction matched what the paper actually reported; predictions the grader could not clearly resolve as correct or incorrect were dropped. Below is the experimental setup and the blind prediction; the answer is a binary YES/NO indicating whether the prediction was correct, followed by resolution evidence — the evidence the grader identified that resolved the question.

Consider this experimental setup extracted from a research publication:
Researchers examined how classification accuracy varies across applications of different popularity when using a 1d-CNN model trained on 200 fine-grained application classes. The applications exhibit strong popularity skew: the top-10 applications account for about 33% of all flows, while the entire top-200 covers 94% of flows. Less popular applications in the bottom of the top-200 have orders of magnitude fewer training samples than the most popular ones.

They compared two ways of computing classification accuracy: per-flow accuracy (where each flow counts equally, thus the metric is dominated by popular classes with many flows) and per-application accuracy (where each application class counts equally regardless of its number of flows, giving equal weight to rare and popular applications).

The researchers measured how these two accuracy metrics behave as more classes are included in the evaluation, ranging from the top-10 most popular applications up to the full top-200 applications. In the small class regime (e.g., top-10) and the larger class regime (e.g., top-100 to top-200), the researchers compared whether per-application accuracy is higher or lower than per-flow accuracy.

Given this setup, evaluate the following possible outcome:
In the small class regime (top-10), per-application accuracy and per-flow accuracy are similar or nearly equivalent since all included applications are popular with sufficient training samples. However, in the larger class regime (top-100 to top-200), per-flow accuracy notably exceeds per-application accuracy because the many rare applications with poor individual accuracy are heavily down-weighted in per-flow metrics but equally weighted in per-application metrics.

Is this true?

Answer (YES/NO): NO